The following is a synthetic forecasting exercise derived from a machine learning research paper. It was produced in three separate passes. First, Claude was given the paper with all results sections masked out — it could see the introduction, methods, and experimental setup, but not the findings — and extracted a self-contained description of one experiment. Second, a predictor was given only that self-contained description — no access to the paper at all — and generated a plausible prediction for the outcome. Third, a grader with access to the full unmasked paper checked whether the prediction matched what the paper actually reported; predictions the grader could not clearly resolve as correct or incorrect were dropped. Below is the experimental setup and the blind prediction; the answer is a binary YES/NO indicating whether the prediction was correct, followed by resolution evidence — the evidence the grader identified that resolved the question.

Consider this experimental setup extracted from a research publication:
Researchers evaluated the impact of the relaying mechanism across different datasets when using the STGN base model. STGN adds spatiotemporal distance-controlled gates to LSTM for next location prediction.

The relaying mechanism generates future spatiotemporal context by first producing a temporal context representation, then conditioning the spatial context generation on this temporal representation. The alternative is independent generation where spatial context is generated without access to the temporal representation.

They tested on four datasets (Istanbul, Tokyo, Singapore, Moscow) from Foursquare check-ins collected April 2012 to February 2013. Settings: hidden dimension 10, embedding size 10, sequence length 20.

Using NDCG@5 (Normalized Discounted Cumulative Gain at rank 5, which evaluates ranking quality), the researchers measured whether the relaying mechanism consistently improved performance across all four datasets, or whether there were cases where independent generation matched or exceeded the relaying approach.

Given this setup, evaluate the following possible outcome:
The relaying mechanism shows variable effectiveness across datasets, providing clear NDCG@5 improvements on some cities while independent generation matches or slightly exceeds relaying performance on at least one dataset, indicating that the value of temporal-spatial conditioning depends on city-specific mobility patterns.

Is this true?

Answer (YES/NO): NO